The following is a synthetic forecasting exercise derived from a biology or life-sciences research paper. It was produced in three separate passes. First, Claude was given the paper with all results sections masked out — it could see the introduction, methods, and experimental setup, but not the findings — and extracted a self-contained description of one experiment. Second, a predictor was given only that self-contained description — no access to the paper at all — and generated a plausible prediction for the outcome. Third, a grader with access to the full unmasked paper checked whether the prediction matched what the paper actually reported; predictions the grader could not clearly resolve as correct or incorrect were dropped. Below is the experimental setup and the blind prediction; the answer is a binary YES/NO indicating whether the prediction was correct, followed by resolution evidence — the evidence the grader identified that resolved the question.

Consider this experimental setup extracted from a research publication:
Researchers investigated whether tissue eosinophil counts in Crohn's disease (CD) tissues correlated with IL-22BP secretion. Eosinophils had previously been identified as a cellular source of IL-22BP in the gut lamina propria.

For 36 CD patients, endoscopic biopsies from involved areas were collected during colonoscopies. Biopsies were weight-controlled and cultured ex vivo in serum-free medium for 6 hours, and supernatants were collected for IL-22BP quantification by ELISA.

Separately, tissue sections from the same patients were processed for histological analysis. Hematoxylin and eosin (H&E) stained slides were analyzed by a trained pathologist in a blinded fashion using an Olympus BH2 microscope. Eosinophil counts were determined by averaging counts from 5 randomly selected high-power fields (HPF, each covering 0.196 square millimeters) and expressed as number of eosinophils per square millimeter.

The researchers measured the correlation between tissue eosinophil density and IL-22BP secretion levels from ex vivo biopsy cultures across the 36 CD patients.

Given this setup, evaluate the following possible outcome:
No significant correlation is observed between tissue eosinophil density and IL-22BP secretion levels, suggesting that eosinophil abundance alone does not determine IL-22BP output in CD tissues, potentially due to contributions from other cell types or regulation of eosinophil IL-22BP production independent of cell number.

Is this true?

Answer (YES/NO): YES